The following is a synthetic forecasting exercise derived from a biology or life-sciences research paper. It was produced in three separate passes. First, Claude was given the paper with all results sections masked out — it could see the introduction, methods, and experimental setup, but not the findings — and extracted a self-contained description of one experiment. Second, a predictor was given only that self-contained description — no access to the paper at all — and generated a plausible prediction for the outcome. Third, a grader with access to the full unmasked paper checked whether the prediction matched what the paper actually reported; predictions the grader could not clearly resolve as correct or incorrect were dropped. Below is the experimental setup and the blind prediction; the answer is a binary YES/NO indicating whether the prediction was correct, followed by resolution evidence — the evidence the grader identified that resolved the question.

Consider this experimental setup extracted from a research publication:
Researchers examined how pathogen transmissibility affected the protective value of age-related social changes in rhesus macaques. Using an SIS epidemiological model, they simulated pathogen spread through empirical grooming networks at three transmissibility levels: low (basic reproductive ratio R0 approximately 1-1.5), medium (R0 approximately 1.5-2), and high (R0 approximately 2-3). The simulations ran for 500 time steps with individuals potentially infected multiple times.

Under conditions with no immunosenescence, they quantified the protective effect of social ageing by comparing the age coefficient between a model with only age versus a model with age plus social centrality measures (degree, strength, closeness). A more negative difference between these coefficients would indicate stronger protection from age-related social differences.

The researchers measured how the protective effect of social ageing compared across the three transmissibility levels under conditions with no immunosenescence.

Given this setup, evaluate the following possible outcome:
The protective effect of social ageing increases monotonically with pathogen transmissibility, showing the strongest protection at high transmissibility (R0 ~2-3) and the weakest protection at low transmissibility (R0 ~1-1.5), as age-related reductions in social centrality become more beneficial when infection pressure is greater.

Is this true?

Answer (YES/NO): YES